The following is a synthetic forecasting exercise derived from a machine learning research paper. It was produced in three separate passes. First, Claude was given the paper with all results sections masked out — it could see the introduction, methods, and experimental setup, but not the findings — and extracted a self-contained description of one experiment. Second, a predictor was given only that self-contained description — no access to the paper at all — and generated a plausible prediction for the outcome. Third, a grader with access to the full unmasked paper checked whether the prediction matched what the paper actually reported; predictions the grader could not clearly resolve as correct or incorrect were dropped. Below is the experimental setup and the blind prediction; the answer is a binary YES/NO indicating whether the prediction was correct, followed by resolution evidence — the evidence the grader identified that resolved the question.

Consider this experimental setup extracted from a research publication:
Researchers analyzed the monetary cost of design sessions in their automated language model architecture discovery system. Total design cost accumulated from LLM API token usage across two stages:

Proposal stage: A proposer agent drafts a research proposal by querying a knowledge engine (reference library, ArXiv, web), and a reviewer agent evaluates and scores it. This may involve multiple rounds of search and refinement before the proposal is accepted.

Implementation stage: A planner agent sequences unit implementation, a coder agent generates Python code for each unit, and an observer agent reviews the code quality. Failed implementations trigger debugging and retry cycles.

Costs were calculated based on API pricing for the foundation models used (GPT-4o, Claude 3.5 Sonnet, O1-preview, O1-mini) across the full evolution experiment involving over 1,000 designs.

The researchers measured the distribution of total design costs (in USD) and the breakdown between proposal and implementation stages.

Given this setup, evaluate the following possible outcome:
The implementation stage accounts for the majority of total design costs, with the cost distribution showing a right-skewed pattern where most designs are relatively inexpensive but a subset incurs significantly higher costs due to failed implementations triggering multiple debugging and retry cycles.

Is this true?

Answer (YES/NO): YES